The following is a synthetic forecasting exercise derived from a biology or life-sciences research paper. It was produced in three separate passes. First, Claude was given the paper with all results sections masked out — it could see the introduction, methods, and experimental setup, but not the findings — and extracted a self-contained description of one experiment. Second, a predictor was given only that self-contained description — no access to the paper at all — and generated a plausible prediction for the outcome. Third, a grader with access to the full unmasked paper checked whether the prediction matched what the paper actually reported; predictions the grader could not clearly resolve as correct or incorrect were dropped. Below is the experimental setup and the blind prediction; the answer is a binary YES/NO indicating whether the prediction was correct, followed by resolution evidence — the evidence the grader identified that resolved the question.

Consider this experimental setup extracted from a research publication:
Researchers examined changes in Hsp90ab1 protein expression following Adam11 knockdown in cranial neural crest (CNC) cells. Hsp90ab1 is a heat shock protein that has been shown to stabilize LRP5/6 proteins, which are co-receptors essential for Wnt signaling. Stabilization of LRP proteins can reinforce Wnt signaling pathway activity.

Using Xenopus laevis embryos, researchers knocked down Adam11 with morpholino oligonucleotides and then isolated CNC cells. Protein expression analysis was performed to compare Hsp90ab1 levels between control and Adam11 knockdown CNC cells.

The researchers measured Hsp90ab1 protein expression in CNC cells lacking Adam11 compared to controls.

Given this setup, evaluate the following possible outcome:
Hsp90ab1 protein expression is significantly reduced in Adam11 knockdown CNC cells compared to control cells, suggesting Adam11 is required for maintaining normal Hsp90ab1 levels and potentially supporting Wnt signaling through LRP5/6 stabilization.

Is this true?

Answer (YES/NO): NO